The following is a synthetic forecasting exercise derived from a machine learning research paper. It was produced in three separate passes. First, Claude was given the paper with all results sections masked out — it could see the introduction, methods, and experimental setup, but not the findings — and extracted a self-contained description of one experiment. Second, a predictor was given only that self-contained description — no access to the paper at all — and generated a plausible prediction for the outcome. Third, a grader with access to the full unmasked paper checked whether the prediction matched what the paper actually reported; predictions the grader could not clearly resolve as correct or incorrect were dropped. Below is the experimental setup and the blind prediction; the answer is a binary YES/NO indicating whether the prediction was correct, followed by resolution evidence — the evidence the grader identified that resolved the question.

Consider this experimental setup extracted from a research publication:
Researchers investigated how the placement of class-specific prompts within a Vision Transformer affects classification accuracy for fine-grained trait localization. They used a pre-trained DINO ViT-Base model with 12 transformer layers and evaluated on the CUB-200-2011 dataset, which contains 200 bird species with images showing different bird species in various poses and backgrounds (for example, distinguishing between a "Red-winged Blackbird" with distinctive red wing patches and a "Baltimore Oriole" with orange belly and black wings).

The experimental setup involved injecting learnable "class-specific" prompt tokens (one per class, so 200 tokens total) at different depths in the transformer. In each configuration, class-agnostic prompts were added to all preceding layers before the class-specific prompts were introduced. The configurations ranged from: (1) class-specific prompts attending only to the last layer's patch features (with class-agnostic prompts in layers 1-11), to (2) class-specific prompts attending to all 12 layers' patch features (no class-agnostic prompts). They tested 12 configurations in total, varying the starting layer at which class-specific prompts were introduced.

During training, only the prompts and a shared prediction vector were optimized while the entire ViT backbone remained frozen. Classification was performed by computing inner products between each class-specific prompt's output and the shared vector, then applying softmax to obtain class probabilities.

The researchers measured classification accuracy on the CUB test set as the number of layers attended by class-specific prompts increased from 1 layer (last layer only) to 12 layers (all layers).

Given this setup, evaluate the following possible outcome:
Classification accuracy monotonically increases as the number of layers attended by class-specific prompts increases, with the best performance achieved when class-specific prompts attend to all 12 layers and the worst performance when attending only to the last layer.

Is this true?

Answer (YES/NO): NO